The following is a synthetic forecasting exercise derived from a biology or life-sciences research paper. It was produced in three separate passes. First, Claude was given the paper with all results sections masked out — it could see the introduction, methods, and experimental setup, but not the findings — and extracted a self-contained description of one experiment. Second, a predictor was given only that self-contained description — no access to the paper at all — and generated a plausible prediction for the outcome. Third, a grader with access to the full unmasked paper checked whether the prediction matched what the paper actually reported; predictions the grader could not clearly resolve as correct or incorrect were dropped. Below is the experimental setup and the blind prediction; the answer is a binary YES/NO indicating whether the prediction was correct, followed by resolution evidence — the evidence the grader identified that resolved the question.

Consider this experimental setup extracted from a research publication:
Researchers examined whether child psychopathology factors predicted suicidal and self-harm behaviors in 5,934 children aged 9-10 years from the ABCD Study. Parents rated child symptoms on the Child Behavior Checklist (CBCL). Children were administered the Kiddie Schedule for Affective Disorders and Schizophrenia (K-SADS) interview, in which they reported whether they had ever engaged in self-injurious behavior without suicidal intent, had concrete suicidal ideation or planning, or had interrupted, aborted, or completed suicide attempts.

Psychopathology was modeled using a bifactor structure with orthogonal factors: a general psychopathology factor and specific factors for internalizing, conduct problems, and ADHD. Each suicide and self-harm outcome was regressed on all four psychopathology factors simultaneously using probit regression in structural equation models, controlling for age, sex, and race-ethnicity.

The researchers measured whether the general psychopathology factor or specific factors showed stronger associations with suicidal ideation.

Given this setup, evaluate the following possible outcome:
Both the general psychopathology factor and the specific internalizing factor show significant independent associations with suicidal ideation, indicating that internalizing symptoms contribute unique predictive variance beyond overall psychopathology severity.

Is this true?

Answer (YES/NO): NO